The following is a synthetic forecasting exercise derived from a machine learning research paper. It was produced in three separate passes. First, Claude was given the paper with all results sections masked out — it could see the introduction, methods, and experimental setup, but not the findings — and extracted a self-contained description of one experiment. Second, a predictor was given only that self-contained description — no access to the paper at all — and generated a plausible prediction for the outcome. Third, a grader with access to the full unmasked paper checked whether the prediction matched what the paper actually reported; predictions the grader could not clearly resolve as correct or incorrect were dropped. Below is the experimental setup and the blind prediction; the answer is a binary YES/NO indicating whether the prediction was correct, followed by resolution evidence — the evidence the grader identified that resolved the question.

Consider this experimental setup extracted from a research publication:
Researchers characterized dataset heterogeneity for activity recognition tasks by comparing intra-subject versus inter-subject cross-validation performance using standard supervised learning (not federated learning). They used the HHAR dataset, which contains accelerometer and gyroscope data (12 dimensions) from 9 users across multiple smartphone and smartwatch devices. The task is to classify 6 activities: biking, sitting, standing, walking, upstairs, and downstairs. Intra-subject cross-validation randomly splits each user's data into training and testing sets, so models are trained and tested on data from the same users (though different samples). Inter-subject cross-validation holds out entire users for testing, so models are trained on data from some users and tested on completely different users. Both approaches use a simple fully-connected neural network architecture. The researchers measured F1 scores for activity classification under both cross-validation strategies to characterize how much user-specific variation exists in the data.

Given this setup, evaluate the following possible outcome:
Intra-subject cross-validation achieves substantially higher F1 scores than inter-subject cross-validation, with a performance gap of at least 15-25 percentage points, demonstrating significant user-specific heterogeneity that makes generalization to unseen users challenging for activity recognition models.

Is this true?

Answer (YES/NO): NO